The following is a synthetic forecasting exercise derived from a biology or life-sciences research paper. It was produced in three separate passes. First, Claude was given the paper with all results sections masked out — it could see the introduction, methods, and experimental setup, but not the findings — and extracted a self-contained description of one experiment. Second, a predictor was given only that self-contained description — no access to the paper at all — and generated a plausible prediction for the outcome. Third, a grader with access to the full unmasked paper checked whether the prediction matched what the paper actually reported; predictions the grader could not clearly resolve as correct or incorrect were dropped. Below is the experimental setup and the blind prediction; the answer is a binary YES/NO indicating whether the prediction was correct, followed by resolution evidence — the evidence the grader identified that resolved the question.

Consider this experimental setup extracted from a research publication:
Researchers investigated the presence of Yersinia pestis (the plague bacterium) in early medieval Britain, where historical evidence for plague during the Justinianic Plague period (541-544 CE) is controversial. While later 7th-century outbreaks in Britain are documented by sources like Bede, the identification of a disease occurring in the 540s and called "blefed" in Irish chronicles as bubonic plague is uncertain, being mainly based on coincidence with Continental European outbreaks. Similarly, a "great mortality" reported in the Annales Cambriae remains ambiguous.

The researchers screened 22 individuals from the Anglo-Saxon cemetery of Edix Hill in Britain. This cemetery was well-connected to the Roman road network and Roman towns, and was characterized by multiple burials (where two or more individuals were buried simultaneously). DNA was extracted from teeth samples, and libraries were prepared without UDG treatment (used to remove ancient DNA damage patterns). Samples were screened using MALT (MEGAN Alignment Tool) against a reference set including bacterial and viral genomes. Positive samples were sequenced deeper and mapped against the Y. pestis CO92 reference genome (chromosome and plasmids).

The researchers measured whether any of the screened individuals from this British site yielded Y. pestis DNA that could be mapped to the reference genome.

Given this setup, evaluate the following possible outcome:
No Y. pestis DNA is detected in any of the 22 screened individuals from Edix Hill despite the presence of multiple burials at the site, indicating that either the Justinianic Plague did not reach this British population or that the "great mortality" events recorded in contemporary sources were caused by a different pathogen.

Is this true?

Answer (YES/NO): NO